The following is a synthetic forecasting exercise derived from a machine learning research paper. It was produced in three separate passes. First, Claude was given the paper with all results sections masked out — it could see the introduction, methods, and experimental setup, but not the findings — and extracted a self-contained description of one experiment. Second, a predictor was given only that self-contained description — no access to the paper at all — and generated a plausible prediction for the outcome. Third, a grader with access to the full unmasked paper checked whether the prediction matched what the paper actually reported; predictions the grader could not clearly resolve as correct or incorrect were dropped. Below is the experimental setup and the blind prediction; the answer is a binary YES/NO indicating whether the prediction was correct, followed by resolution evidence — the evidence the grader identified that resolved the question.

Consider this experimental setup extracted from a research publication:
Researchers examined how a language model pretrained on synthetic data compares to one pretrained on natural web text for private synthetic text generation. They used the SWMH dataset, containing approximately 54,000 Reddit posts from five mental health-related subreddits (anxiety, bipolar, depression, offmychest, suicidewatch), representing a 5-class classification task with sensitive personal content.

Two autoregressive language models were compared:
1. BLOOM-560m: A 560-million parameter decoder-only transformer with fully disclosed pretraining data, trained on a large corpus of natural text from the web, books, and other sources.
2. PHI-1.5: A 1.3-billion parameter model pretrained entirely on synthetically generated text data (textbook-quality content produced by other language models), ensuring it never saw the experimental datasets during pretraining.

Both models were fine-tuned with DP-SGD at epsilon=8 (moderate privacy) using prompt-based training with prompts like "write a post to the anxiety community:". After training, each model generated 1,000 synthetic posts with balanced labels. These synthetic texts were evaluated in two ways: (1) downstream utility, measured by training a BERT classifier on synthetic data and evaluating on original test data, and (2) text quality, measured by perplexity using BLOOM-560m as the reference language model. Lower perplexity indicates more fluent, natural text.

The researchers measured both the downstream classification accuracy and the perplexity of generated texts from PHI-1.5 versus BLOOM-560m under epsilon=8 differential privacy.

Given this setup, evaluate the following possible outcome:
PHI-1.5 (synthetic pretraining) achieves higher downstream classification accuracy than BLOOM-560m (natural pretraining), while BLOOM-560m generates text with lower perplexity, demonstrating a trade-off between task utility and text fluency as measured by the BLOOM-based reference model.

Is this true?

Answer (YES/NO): NO